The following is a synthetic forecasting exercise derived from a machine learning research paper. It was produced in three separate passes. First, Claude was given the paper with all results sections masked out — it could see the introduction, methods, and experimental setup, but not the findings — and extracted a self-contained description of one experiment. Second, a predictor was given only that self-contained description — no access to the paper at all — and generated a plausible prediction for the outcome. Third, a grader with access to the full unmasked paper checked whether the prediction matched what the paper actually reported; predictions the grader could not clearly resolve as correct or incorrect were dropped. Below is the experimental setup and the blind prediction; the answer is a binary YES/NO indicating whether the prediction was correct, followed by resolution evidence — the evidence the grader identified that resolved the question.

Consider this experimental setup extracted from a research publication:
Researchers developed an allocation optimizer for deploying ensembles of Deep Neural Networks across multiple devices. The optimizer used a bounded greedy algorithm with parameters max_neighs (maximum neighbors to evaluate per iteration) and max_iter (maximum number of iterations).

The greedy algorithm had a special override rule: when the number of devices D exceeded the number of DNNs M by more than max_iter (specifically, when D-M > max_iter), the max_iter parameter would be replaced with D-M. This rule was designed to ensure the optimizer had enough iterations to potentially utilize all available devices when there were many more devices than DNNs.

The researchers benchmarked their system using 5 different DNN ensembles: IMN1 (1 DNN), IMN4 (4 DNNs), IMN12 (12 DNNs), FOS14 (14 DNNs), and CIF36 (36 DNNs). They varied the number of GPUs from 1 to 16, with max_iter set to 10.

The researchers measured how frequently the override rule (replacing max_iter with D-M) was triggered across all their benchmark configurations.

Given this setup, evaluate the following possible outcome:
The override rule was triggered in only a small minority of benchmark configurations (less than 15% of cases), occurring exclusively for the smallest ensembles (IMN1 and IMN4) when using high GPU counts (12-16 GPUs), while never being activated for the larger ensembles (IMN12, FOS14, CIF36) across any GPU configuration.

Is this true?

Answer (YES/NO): YES